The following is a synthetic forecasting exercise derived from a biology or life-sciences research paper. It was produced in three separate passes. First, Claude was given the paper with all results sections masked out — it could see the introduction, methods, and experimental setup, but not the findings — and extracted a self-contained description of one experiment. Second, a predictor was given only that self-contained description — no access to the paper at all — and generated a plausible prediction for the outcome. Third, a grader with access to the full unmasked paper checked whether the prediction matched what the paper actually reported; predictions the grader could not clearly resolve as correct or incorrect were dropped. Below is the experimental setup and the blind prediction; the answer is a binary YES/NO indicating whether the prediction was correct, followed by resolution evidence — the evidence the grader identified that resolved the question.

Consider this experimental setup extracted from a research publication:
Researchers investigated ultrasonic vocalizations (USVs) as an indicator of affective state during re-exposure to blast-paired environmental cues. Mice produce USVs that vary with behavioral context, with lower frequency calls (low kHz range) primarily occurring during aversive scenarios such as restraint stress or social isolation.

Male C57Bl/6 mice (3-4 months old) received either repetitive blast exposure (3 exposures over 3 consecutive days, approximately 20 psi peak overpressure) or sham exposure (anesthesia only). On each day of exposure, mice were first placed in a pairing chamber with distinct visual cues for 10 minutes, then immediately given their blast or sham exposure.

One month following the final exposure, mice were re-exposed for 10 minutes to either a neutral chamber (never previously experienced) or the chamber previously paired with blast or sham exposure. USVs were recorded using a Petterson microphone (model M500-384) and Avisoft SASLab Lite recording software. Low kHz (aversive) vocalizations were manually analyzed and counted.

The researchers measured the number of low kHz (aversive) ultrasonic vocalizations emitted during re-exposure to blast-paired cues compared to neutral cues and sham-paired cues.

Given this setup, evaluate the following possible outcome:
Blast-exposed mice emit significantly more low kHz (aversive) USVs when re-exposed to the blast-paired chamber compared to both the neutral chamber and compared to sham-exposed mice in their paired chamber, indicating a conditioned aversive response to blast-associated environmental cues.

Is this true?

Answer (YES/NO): YES